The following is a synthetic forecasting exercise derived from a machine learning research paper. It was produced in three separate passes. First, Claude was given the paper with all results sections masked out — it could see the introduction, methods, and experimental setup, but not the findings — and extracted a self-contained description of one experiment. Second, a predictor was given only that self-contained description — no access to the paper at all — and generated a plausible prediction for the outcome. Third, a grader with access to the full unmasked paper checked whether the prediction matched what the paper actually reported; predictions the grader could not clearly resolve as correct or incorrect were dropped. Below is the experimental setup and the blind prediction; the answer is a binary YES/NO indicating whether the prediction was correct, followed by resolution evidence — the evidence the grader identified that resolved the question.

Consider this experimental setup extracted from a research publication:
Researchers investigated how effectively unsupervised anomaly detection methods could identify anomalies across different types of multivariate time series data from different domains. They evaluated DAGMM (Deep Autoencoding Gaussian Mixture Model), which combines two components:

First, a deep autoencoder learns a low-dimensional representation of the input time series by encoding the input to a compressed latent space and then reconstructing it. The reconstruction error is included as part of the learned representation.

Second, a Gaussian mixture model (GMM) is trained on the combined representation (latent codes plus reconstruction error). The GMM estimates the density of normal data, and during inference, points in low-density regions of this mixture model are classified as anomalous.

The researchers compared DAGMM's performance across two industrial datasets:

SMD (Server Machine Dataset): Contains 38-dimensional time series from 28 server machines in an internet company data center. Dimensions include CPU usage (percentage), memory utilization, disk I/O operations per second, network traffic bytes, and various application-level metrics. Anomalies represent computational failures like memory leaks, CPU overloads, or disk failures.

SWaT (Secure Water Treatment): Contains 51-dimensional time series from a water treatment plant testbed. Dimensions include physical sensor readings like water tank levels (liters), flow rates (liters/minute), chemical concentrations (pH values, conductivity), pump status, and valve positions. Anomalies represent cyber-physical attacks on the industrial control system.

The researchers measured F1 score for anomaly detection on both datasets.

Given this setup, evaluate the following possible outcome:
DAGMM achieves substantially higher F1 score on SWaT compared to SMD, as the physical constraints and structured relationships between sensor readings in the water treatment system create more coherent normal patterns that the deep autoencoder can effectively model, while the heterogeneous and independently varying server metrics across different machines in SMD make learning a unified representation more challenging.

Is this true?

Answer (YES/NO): YES